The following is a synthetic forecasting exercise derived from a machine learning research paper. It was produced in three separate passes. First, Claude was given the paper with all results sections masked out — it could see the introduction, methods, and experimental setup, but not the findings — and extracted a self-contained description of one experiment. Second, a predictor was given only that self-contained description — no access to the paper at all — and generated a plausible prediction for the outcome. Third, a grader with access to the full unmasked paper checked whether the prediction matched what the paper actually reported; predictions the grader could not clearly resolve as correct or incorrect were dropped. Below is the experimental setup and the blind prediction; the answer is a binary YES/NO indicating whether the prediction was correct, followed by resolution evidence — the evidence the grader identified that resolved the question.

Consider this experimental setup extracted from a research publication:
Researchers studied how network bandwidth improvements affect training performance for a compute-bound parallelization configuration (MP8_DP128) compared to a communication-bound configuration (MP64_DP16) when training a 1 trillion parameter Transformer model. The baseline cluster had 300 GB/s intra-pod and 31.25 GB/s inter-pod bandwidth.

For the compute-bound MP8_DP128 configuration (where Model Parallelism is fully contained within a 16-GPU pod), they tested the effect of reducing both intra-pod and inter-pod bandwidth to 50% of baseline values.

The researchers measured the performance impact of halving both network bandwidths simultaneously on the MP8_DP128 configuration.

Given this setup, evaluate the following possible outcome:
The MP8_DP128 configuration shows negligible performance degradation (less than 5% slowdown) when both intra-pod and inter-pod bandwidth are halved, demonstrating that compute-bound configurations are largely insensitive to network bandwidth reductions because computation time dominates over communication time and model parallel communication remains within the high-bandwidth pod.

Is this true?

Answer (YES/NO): NO